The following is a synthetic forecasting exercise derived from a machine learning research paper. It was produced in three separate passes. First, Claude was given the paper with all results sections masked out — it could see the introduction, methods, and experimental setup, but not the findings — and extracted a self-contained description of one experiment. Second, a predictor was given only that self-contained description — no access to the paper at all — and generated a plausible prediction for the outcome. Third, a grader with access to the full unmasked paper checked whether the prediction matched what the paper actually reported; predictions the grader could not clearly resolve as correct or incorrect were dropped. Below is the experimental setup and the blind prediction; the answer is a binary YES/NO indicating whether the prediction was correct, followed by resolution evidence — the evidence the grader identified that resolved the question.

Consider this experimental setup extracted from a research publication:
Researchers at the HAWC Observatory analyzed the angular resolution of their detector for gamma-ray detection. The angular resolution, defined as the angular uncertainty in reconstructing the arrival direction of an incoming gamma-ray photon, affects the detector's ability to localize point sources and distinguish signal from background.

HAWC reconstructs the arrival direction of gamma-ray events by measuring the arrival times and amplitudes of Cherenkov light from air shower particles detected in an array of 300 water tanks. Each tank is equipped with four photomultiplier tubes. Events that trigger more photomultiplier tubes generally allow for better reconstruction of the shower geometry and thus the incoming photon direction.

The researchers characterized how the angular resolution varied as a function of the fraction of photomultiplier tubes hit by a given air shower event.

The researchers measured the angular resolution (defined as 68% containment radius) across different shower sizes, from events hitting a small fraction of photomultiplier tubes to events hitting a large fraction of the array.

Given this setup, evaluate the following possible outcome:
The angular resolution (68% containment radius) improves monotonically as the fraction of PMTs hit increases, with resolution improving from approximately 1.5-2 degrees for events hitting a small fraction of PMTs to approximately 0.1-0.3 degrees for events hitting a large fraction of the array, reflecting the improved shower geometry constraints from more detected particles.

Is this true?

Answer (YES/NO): NO